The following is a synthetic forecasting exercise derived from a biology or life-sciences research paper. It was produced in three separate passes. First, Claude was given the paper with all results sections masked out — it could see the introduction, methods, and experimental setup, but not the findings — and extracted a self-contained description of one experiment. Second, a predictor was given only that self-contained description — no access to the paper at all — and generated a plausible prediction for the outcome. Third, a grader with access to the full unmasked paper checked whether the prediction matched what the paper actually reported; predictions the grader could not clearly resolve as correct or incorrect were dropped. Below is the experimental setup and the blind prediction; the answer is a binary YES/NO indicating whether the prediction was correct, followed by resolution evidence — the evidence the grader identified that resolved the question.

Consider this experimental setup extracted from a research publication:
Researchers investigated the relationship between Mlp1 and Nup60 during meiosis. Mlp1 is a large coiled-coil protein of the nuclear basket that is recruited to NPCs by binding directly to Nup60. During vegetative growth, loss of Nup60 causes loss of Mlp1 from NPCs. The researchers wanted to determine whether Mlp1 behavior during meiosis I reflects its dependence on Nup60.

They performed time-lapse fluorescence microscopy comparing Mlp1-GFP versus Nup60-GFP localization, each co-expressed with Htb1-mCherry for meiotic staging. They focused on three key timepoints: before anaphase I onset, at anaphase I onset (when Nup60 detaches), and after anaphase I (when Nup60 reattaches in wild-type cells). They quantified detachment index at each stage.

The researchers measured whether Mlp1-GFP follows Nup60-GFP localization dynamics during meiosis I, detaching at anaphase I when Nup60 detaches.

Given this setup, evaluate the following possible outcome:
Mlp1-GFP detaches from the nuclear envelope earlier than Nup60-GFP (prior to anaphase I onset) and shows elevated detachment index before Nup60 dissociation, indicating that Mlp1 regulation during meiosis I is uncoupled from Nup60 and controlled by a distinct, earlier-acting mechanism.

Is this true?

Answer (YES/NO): NO